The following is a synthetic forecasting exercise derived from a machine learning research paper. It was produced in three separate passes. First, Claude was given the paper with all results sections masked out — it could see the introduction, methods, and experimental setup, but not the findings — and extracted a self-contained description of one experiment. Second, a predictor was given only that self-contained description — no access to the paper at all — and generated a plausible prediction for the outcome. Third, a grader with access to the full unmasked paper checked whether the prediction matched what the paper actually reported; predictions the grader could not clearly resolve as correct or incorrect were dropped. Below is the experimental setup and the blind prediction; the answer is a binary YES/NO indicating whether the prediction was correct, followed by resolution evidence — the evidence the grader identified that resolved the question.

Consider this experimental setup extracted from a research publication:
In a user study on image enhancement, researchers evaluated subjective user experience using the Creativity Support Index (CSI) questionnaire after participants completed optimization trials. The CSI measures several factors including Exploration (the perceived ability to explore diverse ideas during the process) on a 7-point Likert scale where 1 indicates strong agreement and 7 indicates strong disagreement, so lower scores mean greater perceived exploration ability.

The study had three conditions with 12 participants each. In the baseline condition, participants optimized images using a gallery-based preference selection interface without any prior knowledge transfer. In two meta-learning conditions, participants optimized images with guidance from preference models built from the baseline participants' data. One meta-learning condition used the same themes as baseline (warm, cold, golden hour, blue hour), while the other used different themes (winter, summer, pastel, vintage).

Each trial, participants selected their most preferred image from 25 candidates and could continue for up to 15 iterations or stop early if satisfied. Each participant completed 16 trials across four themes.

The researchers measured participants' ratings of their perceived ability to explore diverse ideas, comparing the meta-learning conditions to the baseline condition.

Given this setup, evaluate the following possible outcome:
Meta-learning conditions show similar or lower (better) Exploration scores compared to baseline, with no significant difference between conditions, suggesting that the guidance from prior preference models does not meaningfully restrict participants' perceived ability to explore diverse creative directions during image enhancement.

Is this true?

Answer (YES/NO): NO